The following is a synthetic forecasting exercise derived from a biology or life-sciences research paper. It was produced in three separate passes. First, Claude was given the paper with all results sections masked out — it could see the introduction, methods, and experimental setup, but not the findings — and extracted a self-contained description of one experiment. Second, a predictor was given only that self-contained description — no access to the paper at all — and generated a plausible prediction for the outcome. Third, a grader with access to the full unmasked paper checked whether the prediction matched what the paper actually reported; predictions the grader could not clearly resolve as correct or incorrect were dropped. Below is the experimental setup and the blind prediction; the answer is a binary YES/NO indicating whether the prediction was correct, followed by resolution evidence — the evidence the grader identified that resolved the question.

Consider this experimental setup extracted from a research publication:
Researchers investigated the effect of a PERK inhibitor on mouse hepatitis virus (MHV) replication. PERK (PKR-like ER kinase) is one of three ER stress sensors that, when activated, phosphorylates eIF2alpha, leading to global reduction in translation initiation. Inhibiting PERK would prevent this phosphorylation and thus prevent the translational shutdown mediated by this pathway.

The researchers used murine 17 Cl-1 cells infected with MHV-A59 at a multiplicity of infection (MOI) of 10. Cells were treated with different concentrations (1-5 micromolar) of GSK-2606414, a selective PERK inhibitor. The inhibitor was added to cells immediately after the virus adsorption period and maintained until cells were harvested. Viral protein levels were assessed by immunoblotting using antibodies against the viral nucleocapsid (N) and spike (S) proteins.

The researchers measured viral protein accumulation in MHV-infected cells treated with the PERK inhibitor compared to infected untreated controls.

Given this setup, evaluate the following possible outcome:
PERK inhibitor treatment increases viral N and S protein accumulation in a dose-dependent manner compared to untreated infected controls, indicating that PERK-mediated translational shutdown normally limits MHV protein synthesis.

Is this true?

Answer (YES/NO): YES